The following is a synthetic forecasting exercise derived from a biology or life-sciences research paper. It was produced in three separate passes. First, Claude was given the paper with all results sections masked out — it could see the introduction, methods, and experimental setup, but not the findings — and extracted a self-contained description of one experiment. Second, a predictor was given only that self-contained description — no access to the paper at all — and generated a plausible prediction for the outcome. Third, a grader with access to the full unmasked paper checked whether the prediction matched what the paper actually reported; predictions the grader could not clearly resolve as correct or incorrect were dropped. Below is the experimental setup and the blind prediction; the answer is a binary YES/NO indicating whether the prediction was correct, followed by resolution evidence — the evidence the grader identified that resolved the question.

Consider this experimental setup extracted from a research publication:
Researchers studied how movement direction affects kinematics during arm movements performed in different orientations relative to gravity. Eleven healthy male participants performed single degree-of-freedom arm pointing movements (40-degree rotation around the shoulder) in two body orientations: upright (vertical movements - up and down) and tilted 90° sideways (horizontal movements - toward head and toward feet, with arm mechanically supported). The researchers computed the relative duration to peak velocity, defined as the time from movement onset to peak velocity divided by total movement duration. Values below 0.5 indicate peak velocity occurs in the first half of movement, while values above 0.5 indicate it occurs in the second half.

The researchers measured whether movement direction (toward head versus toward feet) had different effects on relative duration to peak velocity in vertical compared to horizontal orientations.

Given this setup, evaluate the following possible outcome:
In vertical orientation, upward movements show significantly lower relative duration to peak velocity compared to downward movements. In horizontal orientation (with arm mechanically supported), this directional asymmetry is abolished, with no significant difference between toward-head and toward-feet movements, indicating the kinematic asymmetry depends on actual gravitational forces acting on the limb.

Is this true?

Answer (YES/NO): YES